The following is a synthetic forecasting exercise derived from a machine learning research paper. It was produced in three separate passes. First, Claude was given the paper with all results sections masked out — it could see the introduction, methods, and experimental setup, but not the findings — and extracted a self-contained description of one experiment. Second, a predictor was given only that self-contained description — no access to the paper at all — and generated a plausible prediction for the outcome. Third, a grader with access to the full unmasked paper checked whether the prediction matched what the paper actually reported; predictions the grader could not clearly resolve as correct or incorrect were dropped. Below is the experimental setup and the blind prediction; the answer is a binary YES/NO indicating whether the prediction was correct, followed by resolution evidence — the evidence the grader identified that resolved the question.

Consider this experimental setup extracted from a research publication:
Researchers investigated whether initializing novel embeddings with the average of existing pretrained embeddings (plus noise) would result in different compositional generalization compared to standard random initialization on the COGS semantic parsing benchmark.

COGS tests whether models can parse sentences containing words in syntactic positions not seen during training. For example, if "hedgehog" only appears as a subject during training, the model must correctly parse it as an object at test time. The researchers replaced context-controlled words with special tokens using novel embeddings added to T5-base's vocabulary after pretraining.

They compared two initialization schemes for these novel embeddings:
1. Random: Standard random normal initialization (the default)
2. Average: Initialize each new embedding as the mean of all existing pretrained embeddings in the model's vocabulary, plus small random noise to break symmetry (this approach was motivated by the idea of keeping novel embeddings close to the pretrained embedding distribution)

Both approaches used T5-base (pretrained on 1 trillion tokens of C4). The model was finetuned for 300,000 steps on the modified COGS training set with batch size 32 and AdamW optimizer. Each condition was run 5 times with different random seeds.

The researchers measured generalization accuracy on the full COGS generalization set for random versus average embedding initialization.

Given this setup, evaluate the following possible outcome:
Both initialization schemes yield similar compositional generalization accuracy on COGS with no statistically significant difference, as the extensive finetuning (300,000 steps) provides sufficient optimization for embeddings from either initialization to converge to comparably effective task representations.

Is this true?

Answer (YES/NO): NO